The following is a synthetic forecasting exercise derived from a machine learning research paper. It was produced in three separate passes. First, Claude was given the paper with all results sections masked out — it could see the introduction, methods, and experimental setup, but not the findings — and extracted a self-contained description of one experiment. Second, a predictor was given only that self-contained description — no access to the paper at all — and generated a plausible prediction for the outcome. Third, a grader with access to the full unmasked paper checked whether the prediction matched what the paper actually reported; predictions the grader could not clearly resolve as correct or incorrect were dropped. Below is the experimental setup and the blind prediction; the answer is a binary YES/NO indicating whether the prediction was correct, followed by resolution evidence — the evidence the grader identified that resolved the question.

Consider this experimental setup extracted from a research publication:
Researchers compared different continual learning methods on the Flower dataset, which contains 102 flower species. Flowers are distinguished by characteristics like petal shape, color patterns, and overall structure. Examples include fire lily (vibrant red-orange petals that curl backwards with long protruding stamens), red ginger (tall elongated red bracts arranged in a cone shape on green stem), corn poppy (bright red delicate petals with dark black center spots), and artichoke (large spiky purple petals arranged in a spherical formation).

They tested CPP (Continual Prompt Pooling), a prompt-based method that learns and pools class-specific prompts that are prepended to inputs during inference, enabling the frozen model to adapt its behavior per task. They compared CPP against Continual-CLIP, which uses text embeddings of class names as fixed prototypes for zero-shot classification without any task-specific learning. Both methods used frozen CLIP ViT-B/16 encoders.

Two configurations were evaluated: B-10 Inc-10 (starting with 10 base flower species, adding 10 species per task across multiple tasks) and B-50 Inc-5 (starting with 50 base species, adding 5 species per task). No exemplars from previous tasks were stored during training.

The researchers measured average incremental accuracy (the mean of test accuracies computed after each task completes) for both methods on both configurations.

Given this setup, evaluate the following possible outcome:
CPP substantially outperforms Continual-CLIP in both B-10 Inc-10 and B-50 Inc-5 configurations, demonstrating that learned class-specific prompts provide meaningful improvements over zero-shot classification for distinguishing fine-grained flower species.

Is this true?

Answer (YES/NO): YES